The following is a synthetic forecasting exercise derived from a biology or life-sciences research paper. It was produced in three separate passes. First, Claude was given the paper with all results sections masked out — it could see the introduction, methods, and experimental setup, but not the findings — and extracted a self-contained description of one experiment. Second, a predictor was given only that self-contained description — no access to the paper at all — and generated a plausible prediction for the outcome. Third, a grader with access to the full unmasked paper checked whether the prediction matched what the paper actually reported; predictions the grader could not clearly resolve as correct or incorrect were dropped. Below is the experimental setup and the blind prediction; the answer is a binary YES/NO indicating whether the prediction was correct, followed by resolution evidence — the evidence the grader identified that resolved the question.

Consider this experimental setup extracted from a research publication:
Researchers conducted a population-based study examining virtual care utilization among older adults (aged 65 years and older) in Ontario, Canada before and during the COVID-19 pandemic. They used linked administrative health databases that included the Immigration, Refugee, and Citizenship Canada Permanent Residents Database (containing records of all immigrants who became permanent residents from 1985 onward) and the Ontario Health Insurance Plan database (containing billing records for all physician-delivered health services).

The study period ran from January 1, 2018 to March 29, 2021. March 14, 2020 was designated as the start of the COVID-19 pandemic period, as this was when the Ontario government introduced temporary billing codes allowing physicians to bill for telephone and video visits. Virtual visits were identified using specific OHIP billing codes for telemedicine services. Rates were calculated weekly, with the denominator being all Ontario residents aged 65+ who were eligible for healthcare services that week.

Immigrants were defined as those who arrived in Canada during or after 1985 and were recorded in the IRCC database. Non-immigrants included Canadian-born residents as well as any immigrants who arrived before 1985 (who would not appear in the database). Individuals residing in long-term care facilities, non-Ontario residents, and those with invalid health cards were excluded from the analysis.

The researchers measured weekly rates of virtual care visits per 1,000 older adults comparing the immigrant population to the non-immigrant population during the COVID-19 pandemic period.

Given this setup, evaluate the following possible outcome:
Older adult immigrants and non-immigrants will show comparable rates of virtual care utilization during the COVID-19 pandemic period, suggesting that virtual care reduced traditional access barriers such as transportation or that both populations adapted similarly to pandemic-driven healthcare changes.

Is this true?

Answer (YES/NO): NO